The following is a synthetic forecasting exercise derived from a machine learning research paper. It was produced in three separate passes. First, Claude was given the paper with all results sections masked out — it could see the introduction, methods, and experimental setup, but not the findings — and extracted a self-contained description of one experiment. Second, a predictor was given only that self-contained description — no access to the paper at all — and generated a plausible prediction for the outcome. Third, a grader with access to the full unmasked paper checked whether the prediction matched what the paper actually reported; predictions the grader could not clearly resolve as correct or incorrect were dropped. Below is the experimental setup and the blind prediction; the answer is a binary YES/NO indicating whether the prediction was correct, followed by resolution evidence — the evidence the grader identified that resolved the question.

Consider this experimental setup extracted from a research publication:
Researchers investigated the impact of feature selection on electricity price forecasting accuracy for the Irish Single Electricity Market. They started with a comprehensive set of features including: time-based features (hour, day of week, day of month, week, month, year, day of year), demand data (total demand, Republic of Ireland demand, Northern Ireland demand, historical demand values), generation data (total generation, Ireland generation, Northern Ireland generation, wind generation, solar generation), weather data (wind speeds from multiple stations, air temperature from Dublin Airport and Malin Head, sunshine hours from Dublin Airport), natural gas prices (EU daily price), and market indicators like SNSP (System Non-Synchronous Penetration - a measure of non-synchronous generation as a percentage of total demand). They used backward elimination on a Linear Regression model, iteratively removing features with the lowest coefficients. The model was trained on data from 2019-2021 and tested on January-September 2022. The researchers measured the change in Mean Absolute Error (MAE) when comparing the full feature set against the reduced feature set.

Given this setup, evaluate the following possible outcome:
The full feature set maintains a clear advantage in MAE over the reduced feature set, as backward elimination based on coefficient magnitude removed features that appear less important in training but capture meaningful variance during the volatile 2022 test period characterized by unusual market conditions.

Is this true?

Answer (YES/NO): NO